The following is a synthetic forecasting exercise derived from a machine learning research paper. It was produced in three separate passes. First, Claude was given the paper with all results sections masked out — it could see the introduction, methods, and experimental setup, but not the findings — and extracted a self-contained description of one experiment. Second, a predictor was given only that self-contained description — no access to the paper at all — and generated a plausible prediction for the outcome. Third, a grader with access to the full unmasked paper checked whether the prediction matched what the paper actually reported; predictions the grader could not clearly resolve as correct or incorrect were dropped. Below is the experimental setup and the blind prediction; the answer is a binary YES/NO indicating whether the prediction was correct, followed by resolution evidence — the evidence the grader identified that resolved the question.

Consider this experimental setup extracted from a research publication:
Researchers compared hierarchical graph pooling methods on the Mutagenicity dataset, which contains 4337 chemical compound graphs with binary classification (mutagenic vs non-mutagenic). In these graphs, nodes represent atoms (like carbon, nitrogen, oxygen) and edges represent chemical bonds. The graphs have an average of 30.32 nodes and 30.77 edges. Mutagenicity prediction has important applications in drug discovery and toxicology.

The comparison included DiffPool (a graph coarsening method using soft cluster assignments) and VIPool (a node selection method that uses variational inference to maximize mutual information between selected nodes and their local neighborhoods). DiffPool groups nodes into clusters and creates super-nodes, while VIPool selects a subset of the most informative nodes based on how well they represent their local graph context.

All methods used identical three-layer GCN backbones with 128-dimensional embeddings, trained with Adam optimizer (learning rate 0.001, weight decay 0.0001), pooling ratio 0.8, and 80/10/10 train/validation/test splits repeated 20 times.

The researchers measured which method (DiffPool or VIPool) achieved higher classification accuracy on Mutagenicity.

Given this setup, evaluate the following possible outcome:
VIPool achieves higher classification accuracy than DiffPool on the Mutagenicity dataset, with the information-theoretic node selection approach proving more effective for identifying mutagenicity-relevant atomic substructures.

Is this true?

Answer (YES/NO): NO